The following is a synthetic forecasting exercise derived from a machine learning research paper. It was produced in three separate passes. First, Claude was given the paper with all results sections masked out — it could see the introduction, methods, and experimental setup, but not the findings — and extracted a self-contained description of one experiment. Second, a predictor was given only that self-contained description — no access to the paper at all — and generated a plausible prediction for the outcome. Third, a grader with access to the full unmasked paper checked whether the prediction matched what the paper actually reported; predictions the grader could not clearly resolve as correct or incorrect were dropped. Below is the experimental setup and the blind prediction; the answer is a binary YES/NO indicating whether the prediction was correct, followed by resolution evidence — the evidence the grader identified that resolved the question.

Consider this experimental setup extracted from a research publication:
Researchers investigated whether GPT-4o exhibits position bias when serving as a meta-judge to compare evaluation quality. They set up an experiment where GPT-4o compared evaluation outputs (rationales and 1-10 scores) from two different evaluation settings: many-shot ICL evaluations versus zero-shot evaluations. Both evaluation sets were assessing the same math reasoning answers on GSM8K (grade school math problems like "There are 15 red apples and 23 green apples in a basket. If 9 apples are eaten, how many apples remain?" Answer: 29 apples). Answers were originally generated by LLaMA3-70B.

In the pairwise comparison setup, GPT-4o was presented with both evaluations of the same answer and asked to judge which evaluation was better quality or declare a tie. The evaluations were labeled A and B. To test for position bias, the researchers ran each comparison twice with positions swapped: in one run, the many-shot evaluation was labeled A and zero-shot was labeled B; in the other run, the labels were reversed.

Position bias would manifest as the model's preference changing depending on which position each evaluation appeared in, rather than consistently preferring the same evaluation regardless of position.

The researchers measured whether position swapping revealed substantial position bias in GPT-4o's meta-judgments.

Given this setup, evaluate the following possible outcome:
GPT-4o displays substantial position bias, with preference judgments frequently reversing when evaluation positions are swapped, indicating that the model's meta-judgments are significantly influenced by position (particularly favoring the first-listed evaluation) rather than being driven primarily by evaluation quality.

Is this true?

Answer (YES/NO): NO